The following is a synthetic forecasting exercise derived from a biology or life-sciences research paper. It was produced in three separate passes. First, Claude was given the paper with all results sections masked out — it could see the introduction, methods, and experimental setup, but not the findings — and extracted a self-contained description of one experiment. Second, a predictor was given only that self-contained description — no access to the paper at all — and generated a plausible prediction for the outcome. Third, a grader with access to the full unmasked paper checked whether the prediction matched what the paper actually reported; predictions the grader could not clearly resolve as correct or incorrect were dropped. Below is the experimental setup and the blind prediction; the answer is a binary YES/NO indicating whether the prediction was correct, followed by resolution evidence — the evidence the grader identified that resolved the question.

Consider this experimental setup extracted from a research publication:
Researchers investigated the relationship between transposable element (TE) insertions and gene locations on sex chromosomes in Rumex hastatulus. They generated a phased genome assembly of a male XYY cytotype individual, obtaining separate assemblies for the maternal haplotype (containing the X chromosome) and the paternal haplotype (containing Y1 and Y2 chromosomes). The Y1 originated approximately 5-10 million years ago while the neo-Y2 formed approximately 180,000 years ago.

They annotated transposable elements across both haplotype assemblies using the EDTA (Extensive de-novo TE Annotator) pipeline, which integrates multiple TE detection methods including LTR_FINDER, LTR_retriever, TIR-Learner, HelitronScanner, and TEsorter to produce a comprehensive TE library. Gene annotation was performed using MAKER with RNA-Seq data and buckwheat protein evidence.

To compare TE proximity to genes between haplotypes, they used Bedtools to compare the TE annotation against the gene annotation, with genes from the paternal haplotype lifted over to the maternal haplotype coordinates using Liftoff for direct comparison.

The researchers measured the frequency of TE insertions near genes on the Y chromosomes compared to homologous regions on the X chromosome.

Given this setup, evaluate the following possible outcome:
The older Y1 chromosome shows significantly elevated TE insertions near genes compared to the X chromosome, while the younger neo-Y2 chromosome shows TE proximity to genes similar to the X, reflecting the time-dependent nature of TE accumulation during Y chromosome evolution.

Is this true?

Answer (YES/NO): NO